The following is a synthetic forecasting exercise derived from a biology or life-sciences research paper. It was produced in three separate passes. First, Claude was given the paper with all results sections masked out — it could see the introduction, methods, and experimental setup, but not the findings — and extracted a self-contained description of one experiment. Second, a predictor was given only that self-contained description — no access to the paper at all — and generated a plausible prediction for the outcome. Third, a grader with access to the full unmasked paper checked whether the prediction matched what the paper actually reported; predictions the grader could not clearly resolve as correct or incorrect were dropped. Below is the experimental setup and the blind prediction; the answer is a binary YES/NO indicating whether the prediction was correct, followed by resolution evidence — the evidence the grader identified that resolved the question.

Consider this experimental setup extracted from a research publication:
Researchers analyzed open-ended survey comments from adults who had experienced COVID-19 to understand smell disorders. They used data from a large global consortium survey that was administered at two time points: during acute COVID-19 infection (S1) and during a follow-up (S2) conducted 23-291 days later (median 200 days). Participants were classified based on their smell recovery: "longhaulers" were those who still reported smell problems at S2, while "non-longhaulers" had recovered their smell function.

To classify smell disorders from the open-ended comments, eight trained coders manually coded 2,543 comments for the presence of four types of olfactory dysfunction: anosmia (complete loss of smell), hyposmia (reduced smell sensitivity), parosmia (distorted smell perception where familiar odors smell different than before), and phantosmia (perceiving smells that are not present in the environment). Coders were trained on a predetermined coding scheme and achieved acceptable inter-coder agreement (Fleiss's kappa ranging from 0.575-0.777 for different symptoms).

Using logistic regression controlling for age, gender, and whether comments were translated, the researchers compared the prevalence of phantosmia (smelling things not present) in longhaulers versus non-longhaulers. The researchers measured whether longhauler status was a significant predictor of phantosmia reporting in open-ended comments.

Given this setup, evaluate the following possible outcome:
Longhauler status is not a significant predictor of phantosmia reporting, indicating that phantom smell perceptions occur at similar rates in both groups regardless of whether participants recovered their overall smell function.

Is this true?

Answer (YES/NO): YES